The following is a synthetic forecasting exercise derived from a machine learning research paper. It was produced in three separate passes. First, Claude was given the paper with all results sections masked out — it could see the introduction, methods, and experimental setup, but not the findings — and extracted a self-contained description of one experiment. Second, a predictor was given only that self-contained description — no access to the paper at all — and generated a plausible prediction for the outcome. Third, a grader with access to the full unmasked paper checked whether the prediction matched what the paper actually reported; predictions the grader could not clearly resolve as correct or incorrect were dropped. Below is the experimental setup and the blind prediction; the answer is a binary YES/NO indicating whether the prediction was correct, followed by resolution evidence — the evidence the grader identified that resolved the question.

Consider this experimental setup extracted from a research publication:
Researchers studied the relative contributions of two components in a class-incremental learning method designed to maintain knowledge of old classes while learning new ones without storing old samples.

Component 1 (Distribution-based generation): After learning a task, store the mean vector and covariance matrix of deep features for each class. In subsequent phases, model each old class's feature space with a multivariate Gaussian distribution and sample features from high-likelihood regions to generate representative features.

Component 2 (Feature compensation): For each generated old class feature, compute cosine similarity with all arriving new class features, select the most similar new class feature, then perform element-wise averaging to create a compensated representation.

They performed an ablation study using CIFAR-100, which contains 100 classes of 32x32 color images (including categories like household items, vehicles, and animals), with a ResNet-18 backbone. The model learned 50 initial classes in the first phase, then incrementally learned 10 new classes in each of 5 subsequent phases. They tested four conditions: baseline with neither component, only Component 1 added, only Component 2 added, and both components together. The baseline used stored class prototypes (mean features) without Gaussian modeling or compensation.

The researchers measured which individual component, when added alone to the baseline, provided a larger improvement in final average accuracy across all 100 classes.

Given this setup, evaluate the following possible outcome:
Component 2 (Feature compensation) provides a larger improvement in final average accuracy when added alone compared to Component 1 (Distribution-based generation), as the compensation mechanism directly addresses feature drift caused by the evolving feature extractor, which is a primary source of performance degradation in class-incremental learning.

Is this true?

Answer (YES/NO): YES